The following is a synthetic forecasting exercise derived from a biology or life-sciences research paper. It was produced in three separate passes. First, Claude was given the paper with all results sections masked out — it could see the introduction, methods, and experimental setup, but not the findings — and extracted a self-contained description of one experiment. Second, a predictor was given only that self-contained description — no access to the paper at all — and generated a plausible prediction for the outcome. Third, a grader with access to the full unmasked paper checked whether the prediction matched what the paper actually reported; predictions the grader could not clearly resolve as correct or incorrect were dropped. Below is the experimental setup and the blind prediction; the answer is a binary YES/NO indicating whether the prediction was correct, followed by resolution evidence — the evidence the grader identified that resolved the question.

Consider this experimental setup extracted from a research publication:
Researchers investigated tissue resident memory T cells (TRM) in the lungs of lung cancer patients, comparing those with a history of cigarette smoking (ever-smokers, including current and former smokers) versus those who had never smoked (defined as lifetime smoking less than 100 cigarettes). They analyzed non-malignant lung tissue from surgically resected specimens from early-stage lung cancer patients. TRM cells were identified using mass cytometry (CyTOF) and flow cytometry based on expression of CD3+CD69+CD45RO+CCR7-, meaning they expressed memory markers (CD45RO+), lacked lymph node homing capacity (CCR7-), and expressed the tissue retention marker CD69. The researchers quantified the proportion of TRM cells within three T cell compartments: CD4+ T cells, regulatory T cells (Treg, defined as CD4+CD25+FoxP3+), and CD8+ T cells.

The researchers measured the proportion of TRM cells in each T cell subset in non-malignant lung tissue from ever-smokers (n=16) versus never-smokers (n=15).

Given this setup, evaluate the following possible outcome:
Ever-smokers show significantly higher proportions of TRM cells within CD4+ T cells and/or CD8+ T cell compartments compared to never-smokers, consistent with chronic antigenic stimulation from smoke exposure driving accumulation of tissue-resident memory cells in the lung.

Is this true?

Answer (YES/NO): YES